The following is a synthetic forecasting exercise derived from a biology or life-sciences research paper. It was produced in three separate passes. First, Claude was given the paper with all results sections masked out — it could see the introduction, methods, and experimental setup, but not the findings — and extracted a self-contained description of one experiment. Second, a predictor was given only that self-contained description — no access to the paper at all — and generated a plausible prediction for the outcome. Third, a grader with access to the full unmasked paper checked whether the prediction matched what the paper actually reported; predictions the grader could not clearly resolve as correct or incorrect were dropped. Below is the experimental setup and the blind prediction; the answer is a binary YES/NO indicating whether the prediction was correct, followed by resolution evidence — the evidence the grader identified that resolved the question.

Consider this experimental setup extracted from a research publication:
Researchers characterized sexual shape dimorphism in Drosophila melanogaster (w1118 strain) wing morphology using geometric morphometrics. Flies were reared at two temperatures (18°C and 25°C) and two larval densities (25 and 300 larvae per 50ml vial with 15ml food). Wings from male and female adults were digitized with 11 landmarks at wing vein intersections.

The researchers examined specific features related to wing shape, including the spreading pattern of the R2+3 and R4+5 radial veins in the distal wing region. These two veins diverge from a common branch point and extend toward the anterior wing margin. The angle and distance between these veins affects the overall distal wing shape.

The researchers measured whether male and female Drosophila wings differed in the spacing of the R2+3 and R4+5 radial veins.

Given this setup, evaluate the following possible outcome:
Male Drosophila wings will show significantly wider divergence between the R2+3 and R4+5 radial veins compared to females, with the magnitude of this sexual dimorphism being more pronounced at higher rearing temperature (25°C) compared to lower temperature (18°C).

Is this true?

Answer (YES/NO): NO